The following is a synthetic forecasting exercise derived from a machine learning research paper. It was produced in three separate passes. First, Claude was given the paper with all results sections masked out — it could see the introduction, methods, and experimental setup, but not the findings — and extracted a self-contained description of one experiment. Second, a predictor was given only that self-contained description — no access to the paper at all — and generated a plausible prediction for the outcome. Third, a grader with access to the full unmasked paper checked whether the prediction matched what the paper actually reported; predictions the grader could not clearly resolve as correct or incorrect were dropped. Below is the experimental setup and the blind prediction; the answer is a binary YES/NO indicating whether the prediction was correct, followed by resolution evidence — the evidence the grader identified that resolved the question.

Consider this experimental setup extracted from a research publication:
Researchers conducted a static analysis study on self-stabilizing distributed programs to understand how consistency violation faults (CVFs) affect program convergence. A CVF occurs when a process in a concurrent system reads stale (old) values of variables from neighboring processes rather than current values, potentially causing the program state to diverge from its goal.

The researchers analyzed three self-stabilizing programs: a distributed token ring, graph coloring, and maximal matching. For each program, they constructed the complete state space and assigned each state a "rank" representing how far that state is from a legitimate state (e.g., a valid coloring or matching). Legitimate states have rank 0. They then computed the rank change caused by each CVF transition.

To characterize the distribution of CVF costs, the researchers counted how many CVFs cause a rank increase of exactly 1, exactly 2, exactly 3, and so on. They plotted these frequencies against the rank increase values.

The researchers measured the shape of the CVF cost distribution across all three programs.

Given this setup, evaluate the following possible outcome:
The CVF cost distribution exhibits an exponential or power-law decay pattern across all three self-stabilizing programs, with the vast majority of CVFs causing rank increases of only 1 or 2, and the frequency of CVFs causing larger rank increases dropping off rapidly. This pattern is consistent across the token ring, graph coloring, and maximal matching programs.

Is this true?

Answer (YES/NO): YES